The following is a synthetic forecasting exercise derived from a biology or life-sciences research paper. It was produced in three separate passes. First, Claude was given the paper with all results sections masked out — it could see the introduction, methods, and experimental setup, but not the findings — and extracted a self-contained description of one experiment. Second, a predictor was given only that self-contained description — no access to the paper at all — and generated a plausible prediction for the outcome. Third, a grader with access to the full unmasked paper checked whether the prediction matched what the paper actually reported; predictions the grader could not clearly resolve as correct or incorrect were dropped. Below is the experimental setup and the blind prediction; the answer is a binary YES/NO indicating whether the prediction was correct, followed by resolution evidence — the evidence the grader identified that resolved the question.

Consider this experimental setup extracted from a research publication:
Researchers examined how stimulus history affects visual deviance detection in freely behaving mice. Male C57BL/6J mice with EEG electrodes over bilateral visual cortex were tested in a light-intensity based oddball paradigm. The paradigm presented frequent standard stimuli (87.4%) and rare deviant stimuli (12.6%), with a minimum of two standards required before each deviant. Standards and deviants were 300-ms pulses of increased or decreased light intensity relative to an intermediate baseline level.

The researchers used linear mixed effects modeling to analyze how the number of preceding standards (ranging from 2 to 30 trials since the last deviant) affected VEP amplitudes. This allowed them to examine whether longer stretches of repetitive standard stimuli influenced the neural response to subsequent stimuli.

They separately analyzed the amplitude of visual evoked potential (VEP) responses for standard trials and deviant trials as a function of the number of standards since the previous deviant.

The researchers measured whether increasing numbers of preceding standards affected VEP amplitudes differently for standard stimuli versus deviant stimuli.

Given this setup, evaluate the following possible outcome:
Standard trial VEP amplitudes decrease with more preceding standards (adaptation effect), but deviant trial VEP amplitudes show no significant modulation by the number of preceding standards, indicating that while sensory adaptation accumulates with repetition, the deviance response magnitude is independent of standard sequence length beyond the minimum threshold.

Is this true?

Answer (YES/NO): NO